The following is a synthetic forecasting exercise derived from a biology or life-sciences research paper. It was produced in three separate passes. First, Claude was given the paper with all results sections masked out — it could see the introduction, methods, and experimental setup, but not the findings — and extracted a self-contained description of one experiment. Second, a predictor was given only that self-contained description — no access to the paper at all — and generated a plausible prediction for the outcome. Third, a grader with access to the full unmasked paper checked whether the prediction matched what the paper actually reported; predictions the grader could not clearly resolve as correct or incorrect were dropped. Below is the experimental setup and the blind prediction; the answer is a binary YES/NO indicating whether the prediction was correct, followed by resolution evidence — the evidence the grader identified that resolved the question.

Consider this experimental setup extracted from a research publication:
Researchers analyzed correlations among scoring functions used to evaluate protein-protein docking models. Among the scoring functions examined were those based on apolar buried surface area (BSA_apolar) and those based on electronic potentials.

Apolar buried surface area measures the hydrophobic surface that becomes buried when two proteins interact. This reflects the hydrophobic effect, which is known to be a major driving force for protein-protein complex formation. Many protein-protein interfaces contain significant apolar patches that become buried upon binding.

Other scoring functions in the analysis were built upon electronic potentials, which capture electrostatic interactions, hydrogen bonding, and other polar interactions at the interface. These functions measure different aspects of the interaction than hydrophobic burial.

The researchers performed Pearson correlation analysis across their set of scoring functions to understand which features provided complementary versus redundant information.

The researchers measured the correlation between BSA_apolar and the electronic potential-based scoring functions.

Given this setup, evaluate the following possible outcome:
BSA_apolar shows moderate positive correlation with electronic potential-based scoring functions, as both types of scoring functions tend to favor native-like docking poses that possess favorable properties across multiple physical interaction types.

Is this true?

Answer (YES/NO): NO